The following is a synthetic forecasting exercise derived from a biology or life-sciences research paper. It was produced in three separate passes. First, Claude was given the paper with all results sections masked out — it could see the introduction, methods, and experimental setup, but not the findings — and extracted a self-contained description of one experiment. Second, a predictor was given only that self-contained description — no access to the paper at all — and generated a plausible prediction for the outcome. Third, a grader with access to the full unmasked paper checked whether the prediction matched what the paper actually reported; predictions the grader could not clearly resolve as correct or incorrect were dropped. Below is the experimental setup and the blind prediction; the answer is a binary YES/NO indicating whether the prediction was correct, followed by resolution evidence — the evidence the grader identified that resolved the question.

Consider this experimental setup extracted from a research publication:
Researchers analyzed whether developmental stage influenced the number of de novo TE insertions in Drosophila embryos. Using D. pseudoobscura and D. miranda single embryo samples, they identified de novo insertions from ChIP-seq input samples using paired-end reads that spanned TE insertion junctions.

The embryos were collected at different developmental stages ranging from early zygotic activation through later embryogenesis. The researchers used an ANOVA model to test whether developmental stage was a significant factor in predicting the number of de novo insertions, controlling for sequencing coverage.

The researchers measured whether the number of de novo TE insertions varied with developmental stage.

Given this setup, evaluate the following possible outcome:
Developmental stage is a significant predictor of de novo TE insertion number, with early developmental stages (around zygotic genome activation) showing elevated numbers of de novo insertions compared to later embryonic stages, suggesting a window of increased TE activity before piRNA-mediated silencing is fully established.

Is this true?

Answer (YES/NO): NO